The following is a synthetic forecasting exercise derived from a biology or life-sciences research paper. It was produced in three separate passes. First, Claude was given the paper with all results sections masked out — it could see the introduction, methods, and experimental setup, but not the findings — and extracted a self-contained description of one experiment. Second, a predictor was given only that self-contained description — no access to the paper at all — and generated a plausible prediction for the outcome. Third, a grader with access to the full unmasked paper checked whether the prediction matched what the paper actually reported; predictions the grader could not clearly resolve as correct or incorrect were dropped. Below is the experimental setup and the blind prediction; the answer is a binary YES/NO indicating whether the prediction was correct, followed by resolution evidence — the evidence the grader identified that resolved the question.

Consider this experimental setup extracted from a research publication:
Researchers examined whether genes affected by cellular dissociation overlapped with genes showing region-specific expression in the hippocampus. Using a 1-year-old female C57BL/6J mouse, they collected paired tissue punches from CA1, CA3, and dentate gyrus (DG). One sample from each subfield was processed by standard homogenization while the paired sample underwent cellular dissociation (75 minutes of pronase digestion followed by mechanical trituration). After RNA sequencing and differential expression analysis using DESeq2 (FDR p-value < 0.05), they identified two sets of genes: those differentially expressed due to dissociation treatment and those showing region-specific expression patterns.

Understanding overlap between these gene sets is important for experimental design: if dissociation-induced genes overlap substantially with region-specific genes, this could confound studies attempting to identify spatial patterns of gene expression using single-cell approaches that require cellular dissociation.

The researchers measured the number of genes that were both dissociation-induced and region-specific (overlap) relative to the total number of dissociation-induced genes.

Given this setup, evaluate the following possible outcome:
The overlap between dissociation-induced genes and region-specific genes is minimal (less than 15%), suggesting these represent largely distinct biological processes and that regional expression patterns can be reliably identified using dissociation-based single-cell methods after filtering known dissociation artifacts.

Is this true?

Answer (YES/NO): NO